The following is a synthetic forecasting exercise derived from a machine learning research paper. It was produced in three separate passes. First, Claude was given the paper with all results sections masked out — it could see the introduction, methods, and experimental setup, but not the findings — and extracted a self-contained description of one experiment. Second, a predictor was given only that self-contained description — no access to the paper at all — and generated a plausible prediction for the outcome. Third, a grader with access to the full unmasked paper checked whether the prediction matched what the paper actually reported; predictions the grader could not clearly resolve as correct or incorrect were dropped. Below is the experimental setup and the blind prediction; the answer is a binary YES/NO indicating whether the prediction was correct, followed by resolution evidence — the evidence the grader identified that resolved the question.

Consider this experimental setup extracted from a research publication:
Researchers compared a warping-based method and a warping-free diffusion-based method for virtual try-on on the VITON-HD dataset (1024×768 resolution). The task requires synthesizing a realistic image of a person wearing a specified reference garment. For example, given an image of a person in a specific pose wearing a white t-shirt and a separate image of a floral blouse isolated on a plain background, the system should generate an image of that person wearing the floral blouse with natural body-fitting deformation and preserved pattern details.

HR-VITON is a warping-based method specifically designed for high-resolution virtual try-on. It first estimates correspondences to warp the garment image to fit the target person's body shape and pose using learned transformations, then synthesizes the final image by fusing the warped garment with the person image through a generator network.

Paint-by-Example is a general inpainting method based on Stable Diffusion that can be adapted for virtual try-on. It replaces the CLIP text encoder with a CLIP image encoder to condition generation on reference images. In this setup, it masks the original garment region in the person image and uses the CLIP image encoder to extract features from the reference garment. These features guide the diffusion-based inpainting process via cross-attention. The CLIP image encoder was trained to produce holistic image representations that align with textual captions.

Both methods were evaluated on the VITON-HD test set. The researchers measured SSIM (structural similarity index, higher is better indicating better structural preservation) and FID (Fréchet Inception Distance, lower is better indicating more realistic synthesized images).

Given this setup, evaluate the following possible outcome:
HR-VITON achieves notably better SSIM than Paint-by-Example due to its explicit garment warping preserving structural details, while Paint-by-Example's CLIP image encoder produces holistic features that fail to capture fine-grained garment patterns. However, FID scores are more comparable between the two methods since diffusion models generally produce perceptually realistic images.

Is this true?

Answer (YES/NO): NO